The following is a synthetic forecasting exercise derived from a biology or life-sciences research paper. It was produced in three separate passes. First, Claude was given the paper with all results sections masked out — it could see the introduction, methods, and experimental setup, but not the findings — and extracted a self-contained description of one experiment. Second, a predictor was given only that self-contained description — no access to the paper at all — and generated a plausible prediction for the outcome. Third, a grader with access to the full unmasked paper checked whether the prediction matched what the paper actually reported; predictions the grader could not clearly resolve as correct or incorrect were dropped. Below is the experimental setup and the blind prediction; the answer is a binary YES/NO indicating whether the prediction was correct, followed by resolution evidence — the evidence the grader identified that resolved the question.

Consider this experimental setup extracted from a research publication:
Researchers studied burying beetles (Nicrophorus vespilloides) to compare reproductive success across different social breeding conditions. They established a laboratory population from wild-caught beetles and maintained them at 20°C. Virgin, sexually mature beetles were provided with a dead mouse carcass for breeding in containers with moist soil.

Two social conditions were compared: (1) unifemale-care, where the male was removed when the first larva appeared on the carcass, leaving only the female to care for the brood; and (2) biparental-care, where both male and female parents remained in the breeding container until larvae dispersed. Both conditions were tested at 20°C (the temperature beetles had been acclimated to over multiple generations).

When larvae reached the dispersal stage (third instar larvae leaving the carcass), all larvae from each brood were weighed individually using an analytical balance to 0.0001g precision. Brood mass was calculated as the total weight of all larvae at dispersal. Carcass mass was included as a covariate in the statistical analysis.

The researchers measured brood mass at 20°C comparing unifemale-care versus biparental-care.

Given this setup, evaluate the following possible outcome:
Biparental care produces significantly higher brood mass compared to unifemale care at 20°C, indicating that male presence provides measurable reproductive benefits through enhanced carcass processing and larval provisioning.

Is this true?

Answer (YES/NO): NO